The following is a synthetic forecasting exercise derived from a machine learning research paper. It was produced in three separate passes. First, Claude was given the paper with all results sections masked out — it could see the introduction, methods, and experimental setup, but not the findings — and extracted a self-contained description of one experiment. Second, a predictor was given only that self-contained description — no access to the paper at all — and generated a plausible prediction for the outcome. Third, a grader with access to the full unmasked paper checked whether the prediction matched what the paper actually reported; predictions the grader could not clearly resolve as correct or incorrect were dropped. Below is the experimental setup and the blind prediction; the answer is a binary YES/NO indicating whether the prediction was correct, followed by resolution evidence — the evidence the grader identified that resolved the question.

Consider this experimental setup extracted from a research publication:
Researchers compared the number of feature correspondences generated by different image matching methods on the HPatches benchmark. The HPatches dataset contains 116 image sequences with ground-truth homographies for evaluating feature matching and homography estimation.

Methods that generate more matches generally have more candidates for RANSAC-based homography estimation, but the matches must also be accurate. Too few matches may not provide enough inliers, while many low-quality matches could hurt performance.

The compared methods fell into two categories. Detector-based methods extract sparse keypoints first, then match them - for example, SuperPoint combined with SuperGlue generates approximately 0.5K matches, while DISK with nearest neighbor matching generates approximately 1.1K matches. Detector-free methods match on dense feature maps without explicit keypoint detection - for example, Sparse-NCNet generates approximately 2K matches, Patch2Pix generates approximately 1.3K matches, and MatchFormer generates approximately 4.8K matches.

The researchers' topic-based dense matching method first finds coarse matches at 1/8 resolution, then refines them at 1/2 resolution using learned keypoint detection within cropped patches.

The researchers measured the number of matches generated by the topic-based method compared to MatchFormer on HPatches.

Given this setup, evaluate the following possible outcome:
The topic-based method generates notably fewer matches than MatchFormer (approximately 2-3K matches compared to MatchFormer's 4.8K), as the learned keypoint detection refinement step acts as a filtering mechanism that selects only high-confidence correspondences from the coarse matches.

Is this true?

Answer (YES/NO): NO